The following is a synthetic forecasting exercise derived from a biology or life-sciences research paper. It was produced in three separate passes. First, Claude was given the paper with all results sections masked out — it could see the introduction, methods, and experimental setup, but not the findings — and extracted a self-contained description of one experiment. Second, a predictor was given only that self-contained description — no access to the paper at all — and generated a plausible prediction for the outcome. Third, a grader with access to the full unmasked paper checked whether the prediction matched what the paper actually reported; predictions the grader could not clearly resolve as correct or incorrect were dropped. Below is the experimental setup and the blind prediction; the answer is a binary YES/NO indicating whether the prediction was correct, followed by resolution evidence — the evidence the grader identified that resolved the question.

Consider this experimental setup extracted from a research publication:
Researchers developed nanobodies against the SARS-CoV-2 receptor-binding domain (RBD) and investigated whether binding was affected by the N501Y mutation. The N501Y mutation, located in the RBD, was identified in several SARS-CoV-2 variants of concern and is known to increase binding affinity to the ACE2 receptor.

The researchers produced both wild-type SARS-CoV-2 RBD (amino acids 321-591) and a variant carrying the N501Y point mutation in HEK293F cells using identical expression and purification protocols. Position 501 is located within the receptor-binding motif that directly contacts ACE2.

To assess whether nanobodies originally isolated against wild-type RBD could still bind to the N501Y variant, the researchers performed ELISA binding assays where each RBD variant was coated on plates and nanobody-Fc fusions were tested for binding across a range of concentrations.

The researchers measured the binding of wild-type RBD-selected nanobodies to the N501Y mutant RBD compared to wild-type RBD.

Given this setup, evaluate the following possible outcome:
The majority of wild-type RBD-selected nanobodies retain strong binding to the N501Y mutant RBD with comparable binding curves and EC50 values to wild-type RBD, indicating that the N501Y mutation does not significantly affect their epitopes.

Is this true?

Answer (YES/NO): YES